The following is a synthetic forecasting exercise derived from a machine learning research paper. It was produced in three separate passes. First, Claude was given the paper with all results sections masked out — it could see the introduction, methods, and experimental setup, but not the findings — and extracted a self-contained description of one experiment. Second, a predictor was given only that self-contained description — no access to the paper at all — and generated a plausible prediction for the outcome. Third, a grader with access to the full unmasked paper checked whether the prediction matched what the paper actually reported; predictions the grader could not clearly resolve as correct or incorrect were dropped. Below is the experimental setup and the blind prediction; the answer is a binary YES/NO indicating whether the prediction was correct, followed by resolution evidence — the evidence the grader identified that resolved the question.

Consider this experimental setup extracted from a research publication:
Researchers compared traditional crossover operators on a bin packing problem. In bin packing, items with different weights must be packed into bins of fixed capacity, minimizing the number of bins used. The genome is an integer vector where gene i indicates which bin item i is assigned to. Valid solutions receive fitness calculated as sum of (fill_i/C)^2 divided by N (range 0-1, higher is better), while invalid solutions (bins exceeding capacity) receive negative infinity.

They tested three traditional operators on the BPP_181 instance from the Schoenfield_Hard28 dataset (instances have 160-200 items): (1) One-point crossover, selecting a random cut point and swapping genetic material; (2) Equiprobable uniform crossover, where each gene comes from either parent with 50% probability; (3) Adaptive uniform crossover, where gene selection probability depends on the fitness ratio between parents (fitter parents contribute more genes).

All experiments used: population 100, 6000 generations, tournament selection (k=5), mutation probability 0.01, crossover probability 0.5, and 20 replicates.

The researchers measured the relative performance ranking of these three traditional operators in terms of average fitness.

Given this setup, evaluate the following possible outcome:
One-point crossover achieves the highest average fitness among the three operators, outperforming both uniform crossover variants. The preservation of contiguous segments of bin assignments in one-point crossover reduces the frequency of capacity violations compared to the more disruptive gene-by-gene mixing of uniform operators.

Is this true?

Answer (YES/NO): NO